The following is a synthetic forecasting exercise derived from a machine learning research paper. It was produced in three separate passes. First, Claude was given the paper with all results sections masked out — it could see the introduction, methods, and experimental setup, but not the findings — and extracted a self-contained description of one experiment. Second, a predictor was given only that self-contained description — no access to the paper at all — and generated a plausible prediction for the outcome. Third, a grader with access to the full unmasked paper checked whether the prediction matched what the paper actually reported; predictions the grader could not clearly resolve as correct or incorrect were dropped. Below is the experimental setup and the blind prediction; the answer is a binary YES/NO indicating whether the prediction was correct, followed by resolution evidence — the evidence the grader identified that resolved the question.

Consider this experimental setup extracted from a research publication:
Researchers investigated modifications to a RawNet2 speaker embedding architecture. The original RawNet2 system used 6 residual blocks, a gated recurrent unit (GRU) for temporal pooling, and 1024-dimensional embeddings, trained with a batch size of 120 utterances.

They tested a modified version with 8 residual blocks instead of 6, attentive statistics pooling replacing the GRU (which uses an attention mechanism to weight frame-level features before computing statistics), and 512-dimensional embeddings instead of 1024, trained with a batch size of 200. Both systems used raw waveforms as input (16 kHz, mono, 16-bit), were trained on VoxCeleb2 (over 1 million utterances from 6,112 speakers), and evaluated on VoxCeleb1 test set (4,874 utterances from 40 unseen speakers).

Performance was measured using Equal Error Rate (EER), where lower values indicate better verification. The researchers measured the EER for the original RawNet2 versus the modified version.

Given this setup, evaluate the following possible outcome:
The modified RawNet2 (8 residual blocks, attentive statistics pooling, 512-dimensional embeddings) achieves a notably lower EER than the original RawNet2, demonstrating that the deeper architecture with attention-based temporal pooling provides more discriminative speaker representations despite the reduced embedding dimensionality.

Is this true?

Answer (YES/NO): NO